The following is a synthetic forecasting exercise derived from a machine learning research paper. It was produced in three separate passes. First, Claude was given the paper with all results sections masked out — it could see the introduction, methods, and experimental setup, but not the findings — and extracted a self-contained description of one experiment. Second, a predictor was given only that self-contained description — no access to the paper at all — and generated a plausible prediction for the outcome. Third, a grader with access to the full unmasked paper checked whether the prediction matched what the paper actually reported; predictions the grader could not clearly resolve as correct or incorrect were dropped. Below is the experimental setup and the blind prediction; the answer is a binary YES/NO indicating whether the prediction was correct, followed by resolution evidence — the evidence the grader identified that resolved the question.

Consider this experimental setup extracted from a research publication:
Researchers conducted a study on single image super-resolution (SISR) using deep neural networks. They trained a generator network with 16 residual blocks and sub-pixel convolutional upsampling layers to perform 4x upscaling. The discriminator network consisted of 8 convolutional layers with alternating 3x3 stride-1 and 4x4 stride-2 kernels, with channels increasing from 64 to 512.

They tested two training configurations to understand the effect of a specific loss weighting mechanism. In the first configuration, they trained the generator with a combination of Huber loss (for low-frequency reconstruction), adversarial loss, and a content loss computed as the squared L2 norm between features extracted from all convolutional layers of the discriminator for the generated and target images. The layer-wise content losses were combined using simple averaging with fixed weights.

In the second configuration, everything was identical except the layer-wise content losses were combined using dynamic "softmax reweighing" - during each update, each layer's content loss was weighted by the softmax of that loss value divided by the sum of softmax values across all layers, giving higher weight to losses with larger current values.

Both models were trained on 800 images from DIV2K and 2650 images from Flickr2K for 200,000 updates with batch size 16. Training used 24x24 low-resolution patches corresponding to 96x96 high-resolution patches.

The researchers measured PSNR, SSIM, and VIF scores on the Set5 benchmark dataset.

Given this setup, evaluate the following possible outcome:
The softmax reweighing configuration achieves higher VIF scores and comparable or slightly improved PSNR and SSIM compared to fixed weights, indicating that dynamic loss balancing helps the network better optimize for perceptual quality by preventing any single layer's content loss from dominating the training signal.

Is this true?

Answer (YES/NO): YES